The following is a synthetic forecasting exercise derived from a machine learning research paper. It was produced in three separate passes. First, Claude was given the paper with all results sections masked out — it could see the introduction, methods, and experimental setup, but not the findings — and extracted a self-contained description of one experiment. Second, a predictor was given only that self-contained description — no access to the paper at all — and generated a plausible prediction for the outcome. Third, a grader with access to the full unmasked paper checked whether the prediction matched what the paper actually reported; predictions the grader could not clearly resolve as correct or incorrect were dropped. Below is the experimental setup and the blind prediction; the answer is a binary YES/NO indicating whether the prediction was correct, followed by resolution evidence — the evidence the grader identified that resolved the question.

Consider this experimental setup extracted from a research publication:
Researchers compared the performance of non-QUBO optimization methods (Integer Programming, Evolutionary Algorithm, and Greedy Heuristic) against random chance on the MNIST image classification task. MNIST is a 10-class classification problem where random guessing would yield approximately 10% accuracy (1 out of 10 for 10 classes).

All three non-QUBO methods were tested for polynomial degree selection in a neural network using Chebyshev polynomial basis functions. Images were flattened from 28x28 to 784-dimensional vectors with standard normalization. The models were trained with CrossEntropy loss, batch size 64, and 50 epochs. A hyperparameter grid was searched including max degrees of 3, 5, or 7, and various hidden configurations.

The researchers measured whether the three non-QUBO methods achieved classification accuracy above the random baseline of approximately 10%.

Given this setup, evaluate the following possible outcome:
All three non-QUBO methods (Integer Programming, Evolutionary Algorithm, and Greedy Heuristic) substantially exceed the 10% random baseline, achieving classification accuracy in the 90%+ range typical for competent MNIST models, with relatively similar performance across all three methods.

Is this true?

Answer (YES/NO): NO